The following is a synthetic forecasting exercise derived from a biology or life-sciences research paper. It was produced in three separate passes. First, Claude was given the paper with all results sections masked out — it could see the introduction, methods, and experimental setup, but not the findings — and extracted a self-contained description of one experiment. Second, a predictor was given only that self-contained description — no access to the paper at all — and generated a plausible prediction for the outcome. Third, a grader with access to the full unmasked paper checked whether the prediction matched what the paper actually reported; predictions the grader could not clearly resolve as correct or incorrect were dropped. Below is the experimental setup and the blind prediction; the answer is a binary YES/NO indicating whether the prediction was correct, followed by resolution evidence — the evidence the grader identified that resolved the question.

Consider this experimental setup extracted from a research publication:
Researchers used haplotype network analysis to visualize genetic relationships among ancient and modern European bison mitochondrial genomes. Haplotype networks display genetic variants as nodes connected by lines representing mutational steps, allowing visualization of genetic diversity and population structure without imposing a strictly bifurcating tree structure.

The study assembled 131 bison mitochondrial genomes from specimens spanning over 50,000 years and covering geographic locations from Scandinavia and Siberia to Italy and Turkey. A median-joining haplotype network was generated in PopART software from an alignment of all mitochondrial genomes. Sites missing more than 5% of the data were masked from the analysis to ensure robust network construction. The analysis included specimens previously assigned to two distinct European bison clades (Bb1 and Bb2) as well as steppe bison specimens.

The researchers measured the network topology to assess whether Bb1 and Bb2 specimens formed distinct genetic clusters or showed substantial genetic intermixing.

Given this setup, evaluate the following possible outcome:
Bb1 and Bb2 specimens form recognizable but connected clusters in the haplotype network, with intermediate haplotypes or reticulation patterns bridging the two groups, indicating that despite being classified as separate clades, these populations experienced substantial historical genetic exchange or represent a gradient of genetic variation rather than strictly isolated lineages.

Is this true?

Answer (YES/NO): NO